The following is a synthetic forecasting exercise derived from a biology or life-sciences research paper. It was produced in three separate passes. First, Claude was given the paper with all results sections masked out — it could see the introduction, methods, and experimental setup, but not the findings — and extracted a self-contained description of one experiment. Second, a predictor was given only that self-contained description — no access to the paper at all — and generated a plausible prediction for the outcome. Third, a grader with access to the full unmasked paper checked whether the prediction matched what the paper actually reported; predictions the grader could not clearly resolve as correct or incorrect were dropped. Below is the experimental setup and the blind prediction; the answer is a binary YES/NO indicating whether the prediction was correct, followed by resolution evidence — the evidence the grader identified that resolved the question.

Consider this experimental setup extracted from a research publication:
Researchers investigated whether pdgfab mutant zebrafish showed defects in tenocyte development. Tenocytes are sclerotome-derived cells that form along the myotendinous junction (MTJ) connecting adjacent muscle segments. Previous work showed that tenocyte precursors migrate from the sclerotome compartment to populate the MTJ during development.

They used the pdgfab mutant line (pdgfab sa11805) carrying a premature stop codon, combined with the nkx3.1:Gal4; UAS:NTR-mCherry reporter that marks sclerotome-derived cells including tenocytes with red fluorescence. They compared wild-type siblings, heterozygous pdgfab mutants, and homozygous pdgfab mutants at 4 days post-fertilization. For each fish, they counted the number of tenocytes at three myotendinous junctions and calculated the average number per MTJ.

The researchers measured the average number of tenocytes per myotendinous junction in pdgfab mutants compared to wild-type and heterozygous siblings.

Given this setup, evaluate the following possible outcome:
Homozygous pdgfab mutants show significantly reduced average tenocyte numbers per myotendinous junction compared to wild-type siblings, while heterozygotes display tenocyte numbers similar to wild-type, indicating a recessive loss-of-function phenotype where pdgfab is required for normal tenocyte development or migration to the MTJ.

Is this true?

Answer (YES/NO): NO